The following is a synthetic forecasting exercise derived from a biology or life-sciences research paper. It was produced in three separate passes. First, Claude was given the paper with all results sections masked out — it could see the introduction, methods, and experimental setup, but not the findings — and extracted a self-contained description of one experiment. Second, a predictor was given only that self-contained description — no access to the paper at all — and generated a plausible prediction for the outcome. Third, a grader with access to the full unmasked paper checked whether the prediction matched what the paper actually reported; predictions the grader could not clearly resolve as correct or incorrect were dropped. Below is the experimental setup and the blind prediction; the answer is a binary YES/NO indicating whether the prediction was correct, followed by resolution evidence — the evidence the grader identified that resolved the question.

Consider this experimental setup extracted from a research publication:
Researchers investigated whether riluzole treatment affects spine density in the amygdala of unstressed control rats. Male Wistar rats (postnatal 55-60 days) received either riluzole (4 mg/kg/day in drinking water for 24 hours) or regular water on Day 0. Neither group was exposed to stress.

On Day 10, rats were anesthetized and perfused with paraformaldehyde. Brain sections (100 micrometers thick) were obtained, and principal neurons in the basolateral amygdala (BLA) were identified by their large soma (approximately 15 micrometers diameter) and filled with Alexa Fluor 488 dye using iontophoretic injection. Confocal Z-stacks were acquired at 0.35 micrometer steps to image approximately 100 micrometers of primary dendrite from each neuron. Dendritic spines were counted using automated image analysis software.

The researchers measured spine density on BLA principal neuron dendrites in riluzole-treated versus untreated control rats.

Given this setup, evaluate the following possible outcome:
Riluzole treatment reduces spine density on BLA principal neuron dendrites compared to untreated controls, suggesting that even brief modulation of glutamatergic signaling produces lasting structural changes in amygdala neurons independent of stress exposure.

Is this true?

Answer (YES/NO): NO